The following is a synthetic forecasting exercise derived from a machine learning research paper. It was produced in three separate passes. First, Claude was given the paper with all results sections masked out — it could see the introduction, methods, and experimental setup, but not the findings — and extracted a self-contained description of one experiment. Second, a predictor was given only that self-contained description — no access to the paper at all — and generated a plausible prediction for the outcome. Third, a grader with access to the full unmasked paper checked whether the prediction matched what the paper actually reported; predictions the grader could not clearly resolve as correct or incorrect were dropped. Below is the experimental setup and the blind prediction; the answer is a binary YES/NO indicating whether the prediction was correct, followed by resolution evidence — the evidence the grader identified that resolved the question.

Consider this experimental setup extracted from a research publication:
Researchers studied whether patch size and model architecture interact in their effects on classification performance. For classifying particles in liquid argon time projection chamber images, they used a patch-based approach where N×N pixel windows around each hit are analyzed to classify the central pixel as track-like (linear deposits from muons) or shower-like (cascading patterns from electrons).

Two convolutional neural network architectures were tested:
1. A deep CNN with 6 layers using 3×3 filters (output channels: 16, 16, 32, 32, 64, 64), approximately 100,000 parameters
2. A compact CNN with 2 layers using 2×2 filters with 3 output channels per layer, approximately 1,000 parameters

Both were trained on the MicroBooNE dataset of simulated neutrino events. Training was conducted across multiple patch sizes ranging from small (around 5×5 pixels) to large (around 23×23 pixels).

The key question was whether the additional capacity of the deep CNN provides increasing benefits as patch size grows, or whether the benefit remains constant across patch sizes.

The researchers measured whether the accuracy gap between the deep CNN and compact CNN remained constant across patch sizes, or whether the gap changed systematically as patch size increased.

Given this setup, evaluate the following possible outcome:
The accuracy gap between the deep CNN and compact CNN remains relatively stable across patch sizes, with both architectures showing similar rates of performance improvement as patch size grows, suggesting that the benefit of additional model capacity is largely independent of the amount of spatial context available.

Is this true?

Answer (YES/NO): NO